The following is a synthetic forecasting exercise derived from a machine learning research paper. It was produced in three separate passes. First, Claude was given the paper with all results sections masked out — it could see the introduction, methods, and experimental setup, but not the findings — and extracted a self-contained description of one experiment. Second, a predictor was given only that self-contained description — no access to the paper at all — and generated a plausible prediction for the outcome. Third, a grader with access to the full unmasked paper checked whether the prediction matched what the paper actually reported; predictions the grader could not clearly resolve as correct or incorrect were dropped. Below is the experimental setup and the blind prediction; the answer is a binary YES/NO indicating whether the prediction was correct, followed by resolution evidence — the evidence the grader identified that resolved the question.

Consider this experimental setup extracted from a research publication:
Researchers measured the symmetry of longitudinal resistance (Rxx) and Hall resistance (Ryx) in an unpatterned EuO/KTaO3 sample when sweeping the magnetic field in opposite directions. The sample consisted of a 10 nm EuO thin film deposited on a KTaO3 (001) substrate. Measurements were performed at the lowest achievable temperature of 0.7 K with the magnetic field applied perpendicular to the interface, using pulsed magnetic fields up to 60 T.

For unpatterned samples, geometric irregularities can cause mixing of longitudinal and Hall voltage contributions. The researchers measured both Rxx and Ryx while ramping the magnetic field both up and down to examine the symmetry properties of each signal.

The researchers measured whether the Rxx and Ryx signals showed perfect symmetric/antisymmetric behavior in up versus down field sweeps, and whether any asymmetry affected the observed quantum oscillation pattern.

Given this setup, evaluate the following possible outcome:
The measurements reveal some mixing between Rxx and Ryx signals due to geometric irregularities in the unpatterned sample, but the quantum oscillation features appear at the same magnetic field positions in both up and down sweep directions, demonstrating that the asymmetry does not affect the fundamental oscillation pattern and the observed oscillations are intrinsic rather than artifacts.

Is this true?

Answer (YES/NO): YES